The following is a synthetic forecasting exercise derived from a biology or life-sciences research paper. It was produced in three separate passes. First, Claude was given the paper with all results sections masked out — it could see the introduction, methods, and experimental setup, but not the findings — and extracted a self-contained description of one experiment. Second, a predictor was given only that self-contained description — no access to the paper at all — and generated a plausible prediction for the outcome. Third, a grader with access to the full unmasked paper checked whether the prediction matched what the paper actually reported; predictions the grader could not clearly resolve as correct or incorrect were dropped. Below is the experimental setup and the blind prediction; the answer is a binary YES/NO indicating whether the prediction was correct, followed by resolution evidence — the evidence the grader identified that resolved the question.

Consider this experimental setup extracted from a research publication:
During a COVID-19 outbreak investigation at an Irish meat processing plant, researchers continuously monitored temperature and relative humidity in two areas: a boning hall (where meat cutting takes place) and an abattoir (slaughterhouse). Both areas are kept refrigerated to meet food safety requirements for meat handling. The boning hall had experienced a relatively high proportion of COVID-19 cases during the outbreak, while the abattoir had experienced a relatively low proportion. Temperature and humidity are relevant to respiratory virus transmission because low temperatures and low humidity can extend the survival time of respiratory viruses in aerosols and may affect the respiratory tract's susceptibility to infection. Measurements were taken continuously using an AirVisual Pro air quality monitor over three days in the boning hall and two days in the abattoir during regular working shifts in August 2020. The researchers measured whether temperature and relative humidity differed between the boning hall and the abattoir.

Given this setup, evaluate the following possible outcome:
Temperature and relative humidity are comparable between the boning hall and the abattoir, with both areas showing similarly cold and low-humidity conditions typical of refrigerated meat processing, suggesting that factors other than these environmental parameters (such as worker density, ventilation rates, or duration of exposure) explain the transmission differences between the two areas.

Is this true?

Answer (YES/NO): NO